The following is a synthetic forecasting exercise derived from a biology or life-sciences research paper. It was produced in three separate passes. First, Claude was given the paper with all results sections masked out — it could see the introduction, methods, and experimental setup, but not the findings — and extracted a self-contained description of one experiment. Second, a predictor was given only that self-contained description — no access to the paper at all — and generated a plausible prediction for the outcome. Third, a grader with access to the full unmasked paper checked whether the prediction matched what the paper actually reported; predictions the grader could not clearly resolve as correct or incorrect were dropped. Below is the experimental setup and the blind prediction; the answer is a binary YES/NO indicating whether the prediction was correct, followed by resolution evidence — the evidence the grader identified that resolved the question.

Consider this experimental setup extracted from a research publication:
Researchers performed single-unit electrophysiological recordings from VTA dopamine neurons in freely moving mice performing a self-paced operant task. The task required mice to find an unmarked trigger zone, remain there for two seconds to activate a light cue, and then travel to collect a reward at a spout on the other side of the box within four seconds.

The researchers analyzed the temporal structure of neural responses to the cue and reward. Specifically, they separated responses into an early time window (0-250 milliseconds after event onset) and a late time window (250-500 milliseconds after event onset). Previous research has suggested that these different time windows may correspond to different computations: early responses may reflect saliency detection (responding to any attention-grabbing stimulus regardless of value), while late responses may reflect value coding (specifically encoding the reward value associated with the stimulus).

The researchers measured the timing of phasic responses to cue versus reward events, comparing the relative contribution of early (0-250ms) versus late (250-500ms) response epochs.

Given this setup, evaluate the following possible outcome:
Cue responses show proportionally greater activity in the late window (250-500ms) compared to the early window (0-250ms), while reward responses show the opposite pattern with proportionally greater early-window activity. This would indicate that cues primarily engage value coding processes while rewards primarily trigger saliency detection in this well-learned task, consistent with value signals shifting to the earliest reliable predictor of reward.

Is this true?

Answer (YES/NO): NO